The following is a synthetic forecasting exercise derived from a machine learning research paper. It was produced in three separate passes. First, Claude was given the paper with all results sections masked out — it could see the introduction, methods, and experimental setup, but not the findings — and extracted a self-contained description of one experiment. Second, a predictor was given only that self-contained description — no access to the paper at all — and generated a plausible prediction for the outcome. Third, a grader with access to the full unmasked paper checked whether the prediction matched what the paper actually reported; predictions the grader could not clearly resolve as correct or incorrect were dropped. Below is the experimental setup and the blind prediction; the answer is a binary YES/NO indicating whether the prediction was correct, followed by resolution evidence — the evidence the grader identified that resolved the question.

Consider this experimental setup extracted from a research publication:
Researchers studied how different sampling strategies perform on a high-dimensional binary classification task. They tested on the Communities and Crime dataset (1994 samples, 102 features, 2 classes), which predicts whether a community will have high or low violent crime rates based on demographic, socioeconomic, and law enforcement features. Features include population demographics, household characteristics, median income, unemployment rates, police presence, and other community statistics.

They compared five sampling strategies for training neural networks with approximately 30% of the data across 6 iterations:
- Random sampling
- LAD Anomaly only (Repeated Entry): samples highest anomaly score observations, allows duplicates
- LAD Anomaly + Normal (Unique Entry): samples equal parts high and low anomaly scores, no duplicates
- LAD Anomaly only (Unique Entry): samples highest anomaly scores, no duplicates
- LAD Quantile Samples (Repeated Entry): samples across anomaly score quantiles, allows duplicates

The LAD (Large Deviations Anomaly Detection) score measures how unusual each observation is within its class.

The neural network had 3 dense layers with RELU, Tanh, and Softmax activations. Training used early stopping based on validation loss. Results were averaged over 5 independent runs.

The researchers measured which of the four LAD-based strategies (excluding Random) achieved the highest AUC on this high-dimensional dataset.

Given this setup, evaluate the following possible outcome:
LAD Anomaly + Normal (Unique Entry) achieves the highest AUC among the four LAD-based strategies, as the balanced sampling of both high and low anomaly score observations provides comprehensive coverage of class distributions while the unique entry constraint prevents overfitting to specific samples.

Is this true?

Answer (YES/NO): NO